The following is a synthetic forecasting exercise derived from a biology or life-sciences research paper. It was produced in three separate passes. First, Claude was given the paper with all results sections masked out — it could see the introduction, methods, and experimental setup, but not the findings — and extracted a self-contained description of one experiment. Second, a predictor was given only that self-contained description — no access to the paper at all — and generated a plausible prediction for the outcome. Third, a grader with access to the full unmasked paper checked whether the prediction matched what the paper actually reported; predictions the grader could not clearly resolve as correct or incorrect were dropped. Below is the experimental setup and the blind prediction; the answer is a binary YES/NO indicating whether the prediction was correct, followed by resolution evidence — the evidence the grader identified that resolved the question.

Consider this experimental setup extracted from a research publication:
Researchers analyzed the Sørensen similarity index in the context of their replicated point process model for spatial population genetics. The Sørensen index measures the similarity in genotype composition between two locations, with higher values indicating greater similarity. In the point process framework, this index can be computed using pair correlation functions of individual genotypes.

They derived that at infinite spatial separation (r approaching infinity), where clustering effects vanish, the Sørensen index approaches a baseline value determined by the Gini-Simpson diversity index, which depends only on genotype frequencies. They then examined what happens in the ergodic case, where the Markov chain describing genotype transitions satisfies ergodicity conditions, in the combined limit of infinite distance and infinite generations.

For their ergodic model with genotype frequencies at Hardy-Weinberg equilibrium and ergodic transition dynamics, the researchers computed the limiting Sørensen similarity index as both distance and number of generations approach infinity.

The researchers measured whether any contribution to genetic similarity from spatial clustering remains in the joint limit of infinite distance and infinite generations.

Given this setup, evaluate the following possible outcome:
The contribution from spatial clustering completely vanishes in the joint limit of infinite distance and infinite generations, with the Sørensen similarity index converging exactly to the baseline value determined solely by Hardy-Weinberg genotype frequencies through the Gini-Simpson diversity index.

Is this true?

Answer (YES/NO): NO